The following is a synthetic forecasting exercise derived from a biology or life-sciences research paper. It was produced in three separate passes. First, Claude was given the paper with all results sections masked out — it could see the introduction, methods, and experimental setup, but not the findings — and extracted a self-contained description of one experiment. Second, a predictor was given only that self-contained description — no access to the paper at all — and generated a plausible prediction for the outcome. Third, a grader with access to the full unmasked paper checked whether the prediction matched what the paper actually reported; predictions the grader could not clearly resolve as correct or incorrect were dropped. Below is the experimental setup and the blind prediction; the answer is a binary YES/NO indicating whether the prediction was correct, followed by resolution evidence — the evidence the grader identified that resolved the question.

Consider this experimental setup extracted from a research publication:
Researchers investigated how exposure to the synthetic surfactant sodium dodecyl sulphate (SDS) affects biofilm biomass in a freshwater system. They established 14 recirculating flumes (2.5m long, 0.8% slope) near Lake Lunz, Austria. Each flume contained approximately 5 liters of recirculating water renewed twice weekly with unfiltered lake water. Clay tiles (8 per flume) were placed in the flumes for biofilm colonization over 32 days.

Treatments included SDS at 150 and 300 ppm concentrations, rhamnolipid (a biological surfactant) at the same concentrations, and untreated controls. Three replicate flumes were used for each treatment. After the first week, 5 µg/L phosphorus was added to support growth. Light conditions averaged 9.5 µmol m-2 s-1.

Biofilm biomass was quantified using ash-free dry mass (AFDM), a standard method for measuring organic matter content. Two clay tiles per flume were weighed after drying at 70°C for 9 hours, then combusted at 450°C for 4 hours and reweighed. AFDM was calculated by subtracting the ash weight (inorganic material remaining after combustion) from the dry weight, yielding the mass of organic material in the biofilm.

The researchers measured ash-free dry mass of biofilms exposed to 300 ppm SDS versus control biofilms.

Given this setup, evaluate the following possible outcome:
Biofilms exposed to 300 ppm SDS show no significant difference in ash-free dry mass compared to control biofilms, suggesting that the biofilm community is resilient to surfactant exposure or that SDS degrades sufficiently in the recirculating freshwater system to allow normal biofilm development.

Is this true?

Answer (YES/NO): YES